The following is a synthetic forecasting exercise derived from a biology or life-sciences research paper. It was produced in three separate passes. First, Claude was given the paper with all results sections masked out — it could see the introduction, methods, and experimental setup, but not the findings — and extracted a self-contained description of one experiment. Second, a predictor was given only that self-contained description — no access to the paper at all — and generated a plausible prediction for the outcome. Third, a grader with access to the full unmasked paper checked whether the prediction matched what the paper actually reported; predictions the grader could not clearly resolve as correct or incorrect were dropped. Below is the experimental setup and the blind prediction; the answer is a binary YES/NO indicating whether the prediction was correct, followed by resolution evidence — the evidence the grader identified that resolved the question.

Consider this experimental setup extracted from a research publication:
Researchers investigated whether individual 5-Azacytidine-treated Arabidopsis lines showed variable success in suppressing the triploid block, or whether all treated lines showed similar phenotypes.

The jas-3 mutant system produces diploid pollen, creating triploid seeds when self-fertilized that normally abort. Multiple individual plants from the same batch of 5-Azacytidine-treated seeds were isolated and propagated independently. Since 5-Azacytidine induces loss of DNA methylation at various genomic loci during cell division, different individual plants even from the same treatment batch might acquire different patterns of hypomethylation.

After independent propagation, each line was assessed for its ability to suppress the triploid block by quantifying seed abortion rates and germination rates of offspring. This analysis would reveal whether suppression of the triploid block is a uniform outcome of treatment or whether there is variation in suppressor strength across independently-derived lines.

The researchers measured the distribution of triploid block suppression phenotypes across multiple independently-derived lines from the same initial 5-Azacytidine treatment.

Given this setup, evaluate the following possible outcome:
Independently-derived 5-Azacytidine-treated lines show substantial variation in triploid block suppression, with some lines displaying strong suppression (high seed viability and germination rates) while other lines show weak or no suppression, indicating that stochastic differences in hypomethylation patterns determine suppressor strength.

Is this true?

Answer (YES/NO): YES